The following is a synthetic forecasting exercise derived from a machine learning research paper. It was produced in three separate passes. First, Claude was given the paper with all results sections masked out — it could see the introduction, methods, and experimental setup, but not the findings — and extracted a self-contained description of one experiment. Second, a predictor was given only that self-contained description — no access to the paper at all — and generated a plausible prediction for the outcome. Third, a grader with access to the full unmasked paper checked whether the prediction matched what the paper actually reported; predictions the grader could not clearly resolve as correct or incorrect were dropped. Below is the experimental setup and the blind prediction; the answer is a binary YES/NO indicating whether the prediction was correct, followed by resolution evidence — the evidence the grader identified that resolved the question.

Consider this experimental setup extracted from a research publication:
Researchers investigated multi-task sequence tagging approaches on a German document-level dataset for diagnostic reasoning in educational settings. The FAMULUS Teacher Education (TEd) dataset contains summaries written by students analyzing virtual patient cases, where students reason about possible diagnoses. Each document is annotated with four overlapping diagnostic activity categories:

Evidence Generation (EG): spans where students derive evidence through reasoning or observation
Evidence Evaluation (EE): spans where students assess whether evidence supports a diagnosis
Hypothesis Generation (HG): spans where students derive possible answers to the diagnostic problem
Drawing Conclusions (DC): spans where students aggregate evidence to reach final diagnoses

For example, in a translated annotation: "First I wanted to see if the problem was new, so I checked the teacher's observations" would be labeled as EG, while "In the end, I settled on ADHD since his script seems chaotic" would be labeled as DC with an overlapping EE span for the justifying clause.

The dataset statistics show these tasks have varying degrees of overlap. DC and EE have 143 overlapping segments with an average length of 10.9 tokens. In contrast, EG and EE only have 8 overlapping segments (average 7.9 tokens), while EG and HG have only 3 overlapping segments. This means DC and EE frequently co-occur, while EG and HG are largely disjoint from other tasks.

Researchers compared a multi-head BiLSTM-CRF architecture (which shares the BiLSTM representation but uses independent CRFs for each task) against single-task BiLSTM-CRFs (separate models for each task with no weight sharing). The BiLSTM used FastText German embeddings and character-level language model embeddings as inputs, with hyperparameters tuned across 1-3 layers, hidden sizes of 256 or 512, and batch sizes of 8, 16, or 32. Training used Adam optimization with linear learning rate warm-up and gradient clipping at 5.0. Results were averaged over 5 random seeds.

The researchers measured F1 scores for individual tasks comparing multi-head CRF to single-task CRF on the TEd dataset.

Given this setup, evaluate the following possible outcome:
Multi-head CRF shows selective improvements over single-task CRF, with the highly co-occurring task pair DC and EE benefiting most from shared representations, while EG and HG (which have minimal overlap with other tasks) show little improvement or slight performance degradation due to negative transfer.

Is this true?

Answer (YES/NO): YES